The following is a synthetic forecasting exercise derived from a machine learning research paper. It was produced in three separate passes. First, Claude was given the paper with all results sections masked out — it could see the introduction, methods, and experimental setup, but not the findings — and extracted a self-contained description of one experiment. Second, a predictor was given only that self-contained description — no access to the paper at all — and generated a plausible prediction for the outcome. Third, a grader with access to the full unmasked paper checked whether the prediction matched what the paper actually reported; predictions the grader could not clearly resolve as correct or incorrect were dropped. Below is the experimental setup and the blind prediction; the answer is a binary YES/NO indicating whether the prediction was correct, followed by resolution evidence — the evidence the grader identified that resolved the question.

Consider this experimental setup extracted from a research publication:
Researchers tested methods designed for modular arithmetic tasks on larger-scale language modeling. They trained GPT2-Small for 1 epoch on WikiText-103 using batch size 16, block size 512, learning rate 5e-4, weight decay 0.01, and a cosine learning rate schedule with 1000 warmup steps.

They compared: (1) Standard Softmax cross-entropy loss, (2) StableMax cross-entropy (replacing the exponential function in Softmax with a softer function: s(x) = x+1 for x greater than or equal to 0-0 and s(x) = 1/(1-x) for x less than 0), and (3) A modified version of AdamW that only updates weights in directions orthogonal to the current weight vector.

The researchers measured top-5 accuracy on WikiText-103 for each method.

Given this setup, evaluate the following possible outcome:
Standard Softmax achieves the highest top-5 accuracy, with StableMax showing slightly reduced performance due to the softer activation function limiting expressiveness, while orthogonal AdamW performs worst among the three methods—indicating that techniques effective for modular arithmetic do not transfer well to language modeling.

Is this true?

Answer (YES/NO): NO